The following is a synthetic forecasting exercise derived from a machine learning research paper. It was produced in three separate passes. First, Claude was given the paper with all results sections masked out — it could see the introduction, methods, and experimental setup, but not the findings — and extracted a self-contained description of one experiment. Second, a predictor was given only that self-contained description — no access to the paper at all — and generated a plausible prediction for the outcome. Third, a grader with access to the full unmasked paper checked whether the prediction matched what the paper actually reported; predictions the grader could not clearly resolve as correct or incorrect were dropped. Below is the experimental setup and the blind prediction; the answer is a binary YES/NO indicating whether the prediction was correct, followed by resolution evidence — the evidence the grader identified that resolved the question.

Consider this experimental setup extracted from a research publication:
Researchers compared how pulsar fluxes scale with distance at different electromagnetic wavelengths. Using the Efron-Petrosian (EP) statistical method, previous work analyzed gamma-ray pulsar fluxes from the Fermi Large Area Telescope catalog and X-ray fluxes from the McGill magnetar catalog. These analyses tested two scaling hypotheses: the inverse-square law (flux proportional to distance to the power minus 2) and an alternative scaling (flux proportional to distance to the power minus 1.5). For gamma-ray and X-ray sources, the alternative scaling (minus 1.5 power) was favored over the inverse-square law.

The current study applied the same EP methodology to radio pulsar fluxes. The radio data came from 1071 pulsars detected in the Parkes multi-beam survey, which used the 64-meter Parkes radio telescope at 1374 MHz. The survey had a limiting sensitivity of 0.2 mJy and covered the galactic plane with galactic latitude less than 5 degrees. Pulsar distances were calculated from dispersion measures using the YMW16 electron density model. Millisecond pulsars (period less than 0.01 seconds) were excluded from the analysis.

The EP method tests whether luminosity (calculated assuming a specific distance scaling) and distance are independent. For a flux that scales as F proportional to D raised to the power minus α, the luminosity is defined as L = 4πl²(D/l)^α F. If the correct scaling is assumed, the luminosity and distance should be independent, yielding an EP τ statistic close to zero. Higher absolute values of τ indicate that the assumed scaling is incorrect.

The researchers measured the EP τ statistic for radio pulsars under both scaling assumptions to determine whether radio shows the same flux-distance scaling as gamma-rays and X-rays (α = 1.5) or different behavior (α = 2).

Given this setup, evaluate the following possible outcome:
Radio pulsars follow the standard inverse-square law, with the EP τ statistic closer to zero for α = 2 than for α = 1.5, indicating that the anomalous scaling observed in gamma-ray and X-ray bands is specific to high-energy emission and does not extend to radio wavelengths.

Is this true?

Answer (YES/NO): NO